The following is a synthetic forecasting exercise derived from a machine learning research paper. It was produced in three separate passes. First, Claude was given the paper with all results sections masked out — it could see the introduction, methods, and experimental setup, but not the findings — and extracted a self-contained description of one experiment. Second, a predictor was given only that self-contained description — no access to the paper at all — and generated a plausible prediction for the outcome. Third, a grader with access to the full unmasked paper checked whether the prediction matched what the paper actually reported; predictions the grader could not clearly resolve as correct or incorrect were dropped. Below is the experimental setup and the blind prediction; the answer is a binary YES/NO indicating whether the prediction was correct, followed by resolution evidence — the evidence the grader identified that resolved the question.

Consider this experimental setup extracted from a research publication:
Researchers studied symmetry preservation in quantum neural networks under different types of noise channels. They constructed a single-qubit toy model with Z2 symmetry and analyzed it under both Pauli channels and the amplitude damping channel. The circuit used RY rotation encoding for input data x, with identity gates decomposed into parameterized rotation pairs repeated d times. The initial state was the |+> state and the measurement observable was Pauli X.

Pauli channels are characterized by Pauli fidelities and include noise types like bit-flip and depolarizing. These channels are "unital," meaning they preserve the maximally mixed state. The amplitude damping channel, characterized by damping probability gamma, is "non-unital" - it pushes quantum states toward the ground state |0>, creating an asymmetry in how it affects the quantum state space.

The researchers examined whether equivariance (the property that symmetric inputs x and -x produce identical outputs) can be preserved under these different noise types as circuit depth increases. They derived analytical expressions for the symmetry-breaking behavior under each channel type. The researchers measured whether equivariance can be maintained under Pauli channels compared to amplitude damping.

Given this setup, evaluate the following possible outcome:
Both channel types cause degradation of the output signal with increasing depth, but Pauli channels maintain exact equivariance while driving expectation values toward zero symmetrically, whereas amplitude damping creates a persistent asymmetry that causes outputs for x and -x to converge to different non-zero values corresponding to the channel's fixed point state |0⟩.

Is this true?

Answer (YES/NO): NO